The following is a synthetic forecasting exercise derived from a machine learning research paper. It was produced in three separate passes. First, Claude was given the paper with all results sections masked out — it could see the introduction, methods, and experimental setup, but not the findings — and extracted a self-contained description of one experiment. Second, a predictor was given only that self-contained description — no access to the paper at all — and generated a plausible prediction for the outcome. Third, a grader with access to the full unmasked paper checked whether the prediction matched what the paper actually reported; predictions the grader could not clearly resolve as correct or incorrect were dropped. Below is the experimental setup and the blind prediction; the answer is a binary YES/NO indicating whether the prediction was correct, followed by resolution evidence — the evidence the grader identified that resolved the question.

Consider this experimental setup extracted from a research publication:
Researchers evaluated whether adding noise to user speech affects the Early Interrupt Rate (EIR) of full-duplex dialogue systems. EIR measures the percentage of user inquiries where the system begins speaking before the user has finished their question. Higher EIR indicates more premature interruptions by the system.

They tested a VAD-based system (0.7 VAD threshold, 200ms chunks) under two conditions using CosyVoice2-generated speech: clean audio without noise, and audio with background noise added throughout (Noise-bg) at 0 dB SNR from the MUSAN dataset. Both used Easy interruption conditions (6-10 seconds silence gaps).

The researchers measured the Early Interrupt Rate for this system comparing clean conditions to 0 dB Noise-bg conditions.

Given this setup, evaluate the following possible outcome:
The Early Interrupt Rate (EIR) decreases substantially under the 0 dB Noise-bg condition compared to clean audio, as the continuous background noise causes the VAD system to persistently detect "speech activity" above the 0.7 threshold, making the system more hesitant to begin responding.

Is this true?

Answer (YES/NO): NO